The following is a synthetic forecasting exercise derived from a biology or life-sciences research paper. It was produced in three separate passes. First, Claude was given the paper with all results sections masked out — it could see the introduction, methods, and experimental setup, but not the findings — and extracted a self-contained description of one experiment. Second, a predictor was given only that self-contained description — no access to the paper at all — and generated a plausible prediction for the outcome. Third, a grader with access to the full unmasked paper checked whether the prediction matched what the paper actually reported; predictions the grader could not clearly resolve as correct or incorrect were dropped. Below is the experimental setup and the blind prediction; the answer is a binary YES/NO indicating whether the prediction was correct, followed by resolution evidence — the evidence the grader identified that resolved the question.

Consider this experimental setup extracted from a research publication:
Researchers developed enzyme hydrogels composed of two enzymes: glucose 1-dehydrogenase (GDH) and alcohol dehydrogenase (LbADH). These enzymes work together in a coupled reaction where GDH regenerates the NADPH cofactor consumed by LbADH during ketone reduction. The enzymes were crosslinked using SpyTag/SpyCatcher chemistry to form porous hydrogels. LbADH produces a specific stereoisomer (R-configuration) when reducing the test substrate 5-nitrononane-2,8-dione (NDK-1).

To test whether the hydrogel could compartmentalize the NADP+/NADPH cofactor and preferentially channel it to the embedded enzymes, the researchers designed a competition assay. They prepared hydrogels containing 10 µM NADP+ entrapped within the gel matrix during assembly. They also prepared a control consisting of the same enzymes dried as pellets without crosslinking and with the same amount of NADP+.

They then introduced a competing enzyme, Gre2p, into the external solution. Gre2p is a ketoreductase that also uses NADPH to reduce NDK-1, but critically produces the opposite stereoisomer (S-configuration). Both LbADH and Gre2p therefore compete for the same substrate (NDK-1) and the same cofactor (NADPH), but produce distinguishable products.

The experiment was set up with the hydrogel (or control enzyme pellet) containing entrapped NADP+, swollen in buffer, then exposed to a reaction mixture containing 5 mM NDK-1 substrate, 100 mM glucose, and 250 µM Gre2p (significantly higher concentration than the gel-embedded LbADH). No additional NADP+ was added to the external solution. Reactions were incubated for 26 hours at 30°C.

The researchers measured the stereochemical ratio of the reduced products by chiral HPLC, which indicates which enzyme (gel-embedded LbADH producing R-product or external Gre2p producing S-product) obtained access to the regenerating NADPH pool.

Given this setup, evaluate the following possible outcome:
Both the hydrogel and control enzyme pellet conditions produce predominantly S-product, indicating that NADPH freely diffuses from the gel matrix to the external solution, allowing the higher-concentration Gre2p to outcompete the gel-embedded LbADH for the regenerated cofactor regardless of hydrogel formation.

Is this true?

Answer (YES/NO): NO